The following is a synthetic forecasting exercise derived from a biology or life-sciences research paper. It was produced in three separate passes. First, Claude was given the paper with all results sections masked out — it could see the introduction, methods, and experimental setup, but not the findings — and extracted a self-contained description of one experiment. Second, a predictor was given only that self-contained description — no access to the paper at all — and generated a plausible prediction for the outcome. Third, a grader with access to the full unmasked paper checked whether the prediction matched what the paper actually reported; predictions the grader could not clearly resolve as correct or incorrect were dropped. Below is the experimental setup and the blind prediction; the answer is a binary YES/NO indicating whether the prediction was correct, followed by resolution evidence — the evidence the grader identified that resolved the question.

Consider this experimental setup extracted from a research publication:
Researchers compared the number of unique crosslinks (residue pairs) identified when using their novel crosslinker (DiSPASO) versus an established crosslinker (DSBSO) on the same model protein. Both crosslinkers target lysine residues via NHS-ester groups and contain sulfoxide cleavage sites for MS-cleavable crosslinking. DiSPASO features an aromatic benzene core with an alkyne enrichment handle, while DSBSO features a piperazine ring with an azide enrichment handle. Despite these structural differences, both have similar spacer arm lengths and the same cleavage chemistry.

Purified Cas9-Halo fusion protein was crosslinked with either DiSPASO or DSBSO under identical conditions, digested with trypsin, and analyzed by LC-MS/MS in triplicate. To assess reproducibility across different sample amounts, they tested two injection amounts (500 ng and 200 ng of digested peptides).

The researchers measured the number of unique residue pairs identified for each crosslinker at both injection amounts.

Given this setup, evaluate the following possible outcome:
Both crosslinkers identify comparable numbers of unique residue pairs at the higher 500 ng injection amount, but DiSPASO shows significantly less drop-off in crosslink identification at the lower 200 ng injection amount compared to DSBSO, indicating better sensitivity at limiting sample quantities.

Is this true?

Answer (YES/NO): NO